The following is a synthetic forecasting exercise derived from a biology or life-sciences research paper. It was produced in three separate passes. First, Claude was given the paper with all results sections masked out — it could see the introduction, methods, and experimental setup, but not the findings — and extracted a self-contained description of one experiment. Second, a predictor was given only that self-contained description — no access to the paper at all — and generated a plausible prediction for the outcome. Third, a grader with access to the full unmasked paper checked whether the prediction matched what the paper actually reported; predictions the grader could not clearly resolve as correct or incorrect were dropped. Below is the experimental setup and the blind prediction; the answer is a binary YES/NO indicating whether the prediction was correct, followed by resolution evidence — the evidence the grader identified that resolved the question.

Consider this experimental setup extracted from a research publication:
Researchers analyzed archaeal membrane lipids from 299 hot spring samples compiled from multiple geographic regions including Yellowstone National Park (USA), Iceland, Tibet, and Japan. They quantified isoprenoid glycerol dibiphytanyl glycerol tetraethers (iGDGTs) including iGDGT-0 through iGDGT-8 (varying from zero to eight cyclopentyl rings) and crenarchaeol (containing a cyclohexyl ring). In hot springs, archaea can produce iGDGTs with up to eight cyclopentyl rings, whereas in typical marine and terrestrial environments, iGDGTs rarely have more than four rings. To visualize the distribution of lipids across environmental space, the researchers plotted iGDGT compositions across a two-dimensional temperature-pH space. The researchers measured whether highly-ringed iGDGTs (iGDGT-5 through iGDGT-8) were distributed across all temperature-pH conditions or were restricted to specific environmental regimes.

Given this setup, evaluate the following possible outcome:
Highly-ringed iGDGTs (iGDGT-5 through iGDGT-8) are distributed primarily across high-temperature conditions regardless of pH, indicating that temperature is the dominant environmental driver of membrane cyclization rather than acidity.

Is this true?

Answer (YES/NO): NO